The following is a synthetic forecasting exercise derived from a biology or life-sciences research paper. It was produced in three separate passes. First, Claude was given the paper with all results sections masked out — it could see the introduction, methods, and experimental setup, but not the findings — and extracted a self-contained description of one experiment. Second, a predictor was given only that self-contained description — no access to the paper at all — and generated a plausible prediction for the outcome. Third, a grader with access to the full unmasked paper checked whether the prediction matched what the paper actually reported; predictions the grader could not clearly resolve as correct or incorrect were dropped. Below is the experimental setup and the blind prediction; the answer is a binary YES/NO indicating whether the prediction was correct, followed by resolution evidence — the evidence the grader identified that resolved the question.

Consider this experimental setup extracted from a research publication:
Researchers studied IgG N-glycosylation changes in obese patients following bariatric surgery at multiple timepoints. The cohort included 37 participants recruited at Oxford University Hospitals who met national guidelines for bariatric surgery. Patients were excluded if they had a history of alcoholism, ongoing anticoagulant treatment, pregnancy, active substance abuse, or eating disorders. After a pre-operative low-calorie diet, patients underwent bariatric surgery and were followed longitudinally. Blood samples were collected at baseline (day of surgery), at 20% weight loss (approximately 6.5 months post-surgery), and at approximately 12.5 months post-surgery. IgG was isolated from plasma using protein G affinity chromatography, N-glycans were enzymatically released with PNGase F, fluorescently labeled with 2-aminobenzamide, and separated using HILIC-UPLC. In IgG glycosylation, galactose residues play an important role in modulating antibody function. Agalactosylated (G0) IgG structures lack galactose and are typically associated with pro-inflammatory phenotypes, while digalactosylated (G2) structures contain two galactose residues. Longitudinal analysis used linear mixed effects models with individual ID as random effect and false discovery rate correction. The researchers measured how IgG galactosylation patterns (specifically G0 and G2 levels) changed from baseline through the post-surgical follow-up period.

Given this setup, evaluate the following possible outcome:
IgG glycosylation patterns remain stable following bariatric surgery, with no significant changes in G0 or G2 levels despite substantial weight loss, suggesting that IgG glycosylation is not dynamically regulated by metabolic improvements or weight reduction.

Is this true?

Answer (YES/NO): NO